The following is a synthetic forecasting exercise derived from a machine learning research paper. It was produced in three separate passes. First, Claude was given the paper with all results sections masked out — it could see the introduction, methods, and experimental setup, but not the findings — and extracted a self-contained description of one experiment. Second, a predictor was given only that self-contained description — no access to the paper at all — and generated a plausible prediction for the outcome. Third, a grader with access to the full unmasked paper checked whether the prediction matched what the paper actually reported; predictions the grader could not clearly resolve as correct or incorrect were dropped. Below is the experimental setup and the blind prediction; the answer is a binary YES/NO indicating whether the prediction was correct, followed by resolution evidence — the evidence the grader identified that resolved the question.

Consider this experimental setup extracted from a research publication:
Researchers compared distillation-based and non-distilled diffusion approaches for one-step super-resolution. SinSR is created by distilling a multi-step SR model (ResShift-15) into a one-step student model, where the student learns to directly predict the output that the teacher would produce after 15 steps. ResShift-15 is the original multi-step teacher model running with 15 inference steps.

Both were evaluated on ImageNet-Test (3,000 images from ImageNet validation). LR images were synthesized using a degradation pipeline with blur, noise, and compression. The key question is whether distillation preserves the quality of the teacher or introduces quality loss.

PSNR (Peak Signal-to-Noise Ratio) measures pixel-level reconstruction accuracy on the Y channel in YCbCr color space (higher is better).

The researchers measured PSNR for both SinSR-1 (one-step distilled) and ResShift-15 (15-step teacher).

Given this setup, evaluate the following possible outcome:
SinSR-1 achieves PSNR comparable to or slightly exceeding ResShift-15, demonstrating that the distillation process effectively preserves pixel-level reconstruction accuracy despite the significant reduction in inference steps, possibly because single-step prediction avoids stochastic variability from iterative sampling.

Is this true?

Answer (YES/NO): NO